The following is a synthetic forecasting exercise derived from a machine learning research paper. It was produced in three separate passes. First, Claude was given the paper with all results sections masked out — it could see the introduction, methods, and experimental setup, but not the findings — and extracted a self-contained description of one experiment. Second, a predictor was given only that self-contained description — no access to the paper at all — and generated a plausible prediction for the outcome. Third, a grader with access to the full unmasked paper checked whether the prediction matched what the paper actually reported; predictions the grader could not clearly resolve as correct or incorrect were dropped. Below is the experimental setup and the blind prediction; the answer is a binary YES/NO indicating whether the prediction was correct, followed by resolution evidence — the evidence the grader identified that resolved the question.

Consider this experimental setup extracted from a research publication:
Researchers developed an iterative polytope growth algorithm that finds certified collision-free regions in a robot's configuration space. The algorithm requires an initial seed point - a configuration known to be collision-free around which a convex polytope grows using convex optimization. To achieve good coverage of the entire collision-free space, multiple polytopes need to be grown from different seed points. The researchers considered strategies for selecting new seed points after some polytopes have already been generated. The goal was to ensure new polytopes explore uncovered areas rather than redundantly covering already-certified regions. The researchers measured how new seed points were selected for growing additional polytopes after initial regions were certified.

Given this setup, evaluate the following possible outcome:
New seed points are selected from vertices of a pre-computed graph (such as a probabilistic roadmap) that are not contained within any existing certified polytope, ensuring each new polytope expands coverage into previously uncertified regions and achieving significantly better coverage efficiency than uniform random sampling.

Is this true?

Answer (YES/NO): NO